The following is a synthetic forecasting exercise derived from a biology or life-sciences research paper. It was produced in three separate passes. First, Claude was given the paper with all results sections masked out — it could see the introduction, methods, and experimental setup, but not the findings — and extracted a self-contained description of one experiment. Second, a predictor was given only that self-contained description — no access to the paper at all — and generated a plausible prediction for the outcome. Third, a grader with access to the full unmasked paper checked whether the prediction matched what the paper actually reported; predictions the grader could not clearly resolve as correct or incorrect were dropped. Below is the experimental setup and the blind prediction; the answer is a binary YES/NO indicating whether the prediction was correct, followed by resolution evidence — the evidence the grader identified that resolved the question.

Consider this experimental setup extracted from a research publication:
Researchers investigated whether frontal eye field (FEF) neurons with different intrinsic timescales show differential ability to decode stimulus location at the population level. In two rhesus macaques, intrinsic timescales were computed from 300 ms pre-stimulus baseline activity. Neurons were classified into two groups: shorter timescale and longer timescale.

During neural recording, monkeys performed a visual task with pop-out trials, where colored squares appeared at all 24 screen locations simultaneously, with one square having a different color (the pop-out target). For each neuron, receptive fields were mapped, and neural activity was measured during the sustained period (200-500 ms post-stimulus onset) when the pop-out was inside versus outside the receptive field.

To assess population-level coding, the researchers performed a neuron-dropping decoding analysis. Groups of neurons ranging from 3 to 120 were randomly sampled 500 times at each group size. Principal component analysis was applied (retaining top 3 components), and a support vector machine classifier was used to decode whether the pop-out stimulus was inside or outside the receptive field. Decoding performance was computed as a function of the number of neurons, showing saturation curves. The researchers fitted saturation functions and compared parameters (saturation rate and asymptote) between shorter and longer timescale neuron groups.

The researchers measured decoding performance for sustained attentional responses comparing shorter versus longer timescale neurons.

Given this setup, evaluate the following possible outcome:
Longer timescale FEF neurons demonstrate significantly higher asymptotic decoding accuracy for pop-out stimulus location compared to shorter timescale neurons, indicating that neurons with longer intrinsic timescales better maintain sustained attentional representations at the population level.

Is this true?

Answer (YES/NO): YES